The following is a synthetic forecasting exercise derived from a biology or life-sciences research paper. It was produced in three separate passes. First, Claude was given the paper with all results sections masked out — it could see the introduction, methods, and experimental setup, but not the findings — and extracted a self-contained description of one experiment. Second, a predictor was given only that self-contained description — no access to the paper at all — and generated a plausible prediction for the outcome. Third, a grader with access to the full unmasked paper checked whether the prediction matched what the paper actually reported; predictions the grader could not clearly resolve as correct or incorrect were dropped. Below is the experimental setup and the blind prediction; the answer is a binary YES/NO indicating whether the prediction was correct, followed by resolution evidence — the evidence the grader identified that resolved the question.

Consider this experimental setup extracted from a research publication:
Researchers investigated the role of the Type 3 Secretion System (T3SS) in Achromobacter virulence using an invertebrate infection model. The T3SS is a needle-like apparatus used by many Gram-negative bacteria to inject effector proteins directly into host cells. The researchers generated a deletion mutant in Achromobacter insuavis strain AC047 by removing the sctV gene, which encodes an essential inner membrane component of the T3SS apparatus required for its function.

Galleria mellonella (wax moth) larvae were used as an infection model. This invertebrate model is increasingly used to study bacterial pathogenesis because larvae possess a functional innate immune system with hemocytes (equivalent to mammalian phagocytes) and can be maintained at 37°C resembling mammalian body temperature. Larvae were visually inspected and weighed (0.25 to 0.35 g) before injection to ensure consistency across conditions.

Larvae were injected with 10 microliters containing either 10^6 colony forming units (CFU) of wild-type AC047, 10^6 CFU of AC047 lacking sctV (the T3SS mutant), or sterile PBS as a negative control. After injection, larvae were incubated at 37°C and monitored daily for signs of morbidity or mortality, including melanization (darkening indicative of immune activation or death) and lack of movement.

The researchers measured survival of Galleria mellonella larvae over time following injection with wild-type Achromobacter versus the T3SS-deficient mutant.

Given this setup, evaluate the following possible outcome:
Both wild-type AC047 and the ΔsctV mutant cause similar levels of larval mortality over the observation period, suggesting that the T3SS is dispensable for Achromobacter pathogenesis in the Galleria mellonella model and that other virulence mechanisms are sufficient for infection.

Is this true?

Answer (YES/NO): NO